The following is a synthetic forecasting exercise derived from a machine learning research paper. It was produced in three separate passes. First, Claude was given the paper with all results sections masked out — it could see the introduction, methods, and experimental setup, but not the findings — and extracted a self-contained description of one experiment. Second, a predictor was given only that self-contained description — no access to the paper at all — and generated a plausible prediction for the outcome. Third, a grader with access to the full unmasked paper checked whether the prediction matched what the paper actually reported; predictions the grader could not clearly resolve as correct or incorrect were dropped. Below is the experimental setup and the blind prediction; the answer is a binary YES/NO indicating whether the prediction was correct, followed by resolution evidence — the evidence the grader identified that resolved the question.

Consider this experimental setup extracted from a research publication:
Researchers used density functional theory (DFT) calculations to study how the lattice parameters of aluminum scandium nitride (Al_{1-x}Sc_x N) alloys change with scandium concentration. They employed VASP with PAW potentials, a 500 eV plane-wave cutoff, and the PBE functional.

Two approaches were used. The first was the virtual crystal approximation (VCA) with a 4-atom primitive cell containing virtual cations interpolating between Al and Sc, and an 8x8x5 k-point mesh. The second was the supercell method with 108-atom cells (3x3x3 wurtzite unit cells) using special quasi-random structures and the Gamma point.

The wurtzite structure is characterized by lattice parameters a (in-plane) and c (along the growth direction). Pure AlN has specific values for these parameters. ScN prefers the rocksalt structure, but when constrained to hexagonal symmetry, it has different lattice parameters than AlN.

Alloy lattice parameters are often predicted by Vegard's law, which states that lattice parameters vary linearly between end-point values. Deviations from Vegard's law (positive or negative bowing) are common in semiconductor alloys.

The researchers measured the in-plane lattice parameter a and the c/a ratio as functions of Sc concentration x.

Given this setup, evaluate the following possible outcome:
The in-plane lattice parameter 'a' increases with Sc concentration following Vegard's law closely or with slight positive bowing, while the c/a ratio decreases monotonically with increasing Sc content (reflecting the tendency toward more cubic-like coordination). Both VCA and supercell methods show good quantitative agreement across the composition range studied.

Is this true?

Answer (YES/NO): NO